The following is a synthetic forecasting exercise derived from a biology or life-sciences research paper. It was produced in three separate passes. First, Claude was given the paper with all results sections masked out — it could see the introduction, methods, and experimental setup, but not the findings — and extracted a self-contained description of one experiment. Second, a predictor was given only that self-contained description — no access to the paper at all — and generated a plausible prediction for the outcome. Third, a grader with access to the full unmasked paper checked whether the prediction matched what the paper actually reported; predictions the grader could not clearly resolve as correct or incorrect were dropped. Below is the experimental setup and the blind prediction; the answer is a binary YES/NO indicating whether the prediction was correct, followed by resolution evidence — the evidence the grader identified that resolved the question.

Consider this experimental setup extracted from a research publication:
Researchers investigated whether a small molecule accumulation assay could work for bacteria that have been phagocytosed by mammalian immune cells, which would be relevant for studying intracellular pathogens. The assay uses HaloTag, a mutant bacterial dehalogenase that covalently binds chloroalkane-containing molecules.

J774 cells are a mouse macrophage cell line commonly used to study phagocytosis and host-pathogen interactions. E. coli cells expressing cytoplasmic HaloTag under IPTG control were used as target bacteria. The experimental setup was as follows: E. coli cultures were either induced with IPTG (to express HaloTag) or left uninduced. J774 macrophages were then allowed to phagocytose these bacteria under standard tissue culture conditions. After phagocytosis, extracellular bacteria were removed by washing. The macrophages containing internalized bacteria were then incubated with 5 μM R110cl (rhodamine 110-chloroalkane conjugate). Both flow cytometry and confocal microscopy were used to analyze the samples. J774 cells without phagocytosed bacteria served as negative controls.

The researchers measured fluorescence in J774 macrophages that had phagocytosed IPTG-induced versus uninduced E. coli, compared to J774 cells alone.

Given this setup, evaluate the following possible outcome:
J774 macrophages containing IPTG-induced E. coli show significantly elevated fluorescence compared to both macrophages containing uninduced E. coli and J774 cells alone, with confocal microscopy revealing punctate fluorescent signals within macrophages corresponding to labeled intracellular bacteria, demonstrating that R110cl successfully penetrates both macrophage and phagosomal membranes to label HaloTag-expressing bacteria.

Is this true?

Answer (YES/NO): YES